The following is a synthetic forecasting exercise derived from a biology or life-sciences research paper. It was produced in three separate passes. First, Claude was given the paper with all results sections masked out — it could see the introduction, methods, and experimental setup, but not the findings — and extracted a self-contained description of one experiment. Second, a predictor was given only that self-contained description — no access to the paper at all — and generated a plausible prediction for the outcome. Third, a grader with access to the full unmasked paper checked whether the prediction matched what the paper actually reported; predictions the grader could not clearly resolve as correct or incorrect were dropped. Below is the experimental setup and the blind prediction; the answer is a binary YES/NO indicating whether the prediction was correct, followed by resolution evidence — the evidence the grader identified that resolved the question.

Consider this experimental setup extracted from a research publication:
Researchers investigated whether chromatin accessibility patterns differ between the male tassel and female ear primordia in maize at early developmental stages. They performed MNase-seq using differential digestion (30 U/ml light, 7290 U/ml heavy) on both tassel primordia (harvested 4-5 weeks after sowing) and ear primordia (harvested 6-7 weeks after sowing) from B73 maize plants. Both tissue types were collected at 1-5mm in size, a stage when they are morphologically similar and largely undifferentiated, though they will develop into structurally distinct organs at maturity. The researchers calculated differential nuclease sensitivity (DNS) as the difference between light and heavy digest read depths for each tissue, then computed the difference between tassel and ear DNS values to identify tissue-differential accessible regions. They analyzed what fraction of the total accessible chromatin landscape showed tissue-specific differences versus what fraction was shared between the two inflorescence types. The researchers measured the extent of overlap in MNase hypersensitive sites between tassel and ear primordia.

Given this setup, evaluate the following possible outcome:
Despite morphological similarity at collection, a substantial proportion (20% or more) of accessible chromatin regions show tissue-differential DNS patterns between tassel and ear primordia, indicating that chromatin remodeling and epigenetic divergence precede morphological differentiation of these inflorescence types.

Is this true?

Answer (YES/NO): YES